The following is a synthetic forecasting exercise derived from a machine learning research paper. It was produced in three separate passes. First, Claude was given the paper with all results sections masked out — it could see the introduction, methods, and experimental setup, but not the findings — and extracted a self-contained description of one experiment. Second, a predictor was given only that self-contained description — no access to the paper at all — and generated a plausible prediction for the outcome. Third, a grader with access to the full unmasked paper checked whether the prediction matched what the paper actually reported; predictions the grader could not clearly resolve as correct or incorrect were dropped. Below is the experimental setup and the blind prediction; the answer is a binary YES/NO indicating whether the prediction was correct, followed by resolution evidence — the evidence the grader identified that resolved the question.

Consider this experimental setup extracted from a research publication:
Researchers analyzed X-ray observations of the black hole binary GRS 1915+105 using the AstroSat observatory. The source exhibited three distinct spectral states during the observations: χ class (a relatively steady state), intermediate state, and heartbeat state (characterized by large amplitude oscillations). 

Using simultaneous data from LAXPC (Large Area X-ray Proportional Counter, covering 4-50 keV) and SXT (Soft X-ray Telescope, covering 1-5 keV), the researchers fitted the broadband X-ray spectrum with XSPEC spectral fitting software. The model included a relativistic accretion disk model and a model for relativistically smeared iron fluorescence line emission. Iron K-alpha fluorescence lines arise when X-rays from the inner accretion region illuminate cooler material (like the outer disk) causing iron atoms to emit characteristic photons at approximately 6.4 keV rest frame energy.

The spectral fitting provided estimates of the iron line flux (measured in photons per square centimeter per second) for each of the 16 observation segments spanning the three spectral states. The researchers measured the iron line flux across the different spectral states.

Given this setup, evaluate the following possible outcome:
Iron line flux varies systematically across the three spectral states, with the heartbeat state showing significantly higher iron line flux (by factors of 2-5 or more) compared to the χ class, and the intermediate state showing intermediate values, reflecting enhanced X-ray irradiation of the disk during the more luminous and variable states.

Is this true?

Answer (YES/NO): NO